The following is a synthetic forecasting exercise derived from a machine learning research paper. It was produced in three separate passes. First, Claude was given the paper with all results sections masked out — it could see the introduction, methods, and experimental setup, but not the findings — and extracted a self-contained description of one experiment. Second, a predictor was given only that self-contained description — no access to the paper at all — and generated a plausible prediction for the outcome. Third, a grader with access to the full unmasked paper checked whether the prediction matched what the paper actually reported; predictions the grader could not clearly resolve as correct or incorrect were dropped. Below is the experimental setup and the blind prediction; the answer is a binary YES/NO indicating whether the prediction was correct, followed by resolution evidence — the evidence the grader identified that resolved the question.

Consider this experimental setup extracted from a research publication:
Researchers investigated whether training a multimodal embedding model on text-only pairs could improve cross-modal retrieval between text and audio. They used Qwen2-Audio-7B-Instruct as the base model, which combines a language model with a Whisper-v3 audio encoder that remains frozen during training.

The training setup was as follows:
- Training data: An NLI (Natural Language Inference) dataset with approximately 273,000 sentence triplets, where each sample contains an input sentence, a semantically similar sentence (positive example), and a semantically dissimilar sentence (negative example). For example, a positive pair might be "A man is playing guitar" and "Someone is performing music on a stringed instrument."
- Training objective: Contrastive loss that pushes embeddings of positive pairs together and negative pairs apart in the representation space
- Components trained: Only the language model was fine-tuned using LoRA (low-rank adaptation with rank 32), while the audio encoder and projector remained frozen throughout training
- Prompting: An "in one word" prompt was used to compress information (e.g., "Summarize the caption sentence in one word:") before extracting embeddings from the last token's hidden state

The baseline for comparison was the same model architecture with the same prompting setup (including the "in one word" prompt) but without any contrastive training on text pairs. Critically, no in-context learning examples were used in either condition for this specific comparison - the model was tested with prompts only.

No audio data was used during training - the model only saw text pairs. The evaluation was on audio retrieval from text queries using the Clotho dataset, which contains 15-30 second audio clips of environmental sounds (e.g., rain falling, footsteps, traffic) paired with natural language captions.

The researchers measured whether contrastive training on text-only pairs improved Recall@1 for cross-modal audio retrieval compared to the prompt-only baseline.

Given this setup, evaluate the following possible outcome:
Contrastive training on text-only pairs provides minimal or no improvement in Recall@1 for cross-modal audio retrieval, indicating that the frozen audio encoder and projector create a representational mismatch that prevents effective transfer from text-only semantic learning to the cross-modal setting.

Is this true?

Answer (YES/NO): NO